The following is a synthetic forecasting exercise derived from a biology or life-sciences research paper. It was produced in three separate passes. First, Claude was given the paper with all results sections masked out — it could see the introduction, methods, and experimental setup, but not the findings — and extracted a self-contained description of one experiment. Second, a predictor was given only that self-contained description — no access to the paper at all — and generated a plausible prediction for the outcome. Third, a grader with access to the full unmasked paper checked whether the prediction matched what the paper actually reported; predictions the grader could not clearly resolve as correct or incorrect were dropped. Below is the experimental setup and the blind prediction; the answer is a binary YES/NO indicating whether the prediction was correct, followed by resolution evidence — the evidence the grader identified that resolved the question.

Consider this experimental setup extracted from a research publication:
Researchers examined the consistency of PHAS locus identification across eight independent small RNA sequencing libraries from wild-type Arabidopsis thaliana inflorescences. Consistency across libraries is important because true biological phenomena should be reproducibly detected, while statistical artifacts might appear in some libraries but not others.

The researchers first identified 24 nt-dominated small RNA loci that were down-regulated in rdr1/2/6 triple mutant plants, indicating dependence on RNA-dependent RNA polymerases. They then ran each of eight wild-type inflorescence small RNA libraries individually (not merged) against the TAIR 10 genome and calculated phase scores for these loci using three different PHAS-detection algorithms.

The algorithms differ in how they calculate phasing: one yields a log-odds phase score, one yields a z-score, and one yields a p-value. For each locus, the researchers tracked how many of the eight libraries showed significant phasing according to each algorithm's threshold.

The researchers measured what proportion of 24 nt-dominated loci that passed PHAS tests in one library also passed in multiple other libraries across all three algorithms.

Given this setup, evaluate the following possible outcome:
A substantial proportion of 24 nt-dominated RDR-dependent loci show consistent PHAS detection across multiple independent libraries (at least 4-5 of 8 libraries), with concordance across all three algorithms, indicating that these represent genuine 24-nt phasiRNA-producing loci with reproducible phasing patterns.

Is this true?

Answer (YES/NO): NO